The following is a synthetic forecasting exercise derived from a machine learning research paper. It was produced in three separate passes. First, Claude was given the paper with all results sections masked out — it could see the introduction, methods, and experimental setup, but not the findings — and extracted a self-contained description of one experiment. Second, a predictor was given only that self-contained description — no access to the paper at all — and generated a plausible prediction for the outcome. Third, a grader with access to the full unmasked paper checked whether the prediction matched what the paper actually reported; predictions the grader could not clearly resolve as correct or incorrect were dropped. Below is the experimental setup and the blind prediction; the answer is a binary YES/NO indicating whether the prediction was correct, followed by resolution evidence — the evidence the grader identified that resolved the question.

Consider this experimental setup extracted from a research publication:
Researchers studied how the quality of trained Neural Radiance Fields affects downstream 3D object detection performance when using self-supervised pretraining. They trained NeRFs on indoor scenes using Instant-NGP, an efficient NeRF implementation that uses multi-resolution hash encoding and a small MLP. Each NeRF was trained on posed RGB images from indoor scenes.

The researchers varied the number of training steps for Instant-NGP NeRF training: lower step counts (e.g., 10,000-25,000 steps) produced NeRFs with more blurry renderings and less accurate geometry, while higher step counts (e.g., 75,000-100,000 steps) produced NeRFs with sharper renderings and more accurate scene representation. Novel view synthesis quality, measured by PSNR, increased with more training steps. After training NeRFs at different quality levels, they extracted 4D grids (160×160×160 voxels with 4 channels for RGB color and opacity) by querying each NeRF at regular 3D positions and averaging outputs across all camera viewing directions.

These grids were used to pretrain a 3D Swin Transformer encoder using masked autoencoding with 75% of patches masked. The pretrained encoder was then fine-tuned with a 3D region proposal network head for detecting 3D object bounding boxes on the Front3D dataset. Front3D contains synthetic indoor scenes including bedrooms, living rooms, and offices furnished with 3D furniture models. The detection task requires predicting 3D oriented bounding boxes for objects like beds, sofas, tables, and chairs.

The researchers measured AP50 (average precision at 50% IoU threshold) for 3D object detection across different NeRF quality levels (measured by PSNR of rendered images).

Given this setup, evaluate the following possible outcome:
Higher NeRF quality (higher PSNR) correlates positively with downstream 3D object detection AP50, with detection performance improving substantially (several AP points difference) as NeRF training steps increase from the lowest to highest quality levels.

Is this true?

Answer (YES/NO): NO